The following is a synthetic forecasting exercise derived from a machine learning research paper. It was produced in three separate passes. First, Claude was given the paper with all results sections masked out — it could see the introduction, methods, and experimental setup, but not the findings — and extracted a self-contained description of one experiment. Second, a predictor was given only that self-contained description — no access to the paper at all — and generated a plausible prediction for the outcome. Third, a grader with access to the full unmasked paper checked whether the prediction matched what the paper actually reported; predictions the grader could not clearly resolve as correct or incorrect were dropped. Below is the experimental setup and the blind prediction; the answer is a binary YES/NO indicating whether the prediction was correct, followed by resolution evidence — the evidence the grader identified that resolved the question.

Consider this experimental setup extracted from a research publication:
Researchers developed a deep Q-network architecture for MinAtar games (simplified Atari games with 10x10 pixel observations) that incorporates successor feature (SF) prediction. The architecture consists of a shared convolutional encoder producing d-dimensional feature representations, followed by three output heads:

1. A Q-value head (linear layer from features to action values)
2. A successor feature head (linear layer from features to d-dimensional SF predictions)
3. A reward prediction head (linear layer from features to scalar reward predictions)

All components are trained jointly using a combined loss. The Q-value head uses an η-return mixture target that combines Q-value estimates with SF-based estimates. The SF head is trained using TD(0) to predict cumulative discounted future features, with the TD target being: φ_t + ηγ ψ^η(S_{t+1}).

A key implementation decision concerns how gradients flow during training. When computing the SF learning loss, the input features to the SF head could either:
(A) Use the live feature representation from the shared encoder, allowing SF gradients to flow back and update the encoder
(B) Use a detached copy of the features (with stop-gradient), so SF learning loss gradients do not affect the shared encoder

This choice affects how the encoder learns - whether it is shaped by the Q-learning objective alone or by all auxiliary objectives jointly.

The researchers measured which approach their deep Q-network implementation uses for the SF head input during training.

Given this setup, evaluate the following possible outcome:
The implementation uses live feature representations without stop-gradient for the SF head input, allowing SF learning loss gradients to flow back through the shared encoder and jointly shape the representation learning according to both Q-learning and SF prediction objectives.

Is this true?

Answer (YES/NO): NO